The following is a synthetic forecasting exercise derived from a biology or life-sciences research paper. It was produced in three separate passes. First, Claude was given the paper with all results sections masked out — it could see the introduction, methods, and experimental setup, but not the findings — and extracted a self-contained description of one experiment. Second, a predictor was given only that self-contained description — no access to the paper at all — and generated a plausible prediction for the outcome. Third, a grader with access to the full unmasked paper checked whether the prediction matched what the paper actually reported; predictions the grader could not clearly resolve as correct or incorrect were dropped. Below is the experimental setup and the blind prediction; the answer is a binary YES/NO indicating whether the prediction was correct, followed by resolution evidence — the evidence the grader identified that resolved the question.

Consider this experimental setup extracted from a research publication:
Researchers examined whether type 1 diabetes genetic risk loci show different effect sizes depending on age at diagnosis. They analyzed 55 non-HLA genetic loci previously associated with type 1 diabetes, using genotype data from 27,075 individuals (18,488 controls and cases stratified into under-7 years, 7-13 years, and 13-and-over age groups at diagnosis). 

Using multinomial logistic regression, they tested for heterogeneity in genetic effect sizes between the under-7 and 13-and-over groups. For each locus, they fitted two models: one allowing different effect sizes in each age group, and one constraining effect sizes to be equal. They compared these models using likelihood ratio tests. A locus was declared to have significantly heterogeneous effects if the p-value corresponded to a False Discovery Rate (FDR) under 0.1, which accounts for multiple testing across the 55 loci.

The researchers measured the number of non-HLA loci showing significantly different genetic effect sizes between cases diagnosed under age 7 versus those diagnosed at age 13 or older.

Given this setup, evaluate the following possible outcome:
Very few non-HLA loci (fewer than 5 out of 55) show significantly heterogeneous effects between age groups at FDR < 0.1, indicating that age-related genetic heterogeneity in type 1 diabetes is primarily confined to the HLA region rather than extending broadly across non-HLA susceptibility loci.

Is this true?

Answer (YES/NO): NO